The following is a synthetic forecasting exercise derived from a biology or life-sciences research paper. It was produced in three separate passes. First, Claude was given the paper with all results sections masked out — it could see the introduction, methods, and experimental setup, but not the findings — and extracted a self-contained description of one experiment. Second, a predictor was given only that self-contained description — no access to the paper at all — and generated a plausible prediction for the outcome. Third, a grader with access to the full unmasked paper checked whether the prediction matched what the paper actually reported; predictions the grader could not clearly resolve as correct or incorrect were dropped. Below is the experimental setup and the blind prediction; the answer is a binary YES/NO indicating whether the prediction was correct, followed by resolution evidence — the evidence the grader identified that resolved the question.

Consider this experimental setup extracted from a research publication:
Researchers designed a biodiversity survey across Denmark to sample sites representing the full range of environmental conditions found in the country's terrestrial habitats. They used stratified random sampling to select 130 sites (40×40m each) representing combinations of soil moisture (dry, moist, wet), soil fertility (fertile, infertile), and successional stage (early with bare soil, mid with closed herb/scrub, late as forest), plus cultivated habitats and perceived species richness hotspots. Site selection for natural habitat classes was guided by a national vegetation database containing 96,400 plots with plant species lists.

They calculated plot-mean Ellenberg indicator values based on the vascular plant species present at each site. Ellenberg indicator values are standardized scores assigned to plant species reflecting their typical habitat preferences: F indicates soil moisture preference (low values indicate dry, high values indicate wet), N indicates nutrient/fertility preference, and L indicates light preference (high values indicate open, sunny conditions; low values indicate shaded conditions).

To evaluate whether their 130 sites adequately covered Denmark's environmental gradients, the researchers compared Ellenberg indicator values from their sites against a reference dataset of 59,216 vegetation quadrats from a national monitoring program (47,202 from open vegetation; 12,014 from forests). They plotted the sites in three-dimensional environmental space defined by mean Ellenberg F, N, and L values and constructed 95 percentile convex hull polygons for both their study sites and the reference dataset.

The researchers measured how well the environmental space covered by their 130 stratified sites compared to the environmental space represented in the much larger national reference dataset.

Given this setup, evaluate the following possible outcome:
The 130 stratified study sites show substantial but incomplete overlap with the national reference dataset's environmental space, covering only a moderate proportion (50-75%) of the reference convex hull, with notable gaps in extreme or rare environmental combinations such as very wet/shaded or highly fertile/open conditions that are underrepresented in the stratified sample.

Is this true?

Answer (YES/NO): NO